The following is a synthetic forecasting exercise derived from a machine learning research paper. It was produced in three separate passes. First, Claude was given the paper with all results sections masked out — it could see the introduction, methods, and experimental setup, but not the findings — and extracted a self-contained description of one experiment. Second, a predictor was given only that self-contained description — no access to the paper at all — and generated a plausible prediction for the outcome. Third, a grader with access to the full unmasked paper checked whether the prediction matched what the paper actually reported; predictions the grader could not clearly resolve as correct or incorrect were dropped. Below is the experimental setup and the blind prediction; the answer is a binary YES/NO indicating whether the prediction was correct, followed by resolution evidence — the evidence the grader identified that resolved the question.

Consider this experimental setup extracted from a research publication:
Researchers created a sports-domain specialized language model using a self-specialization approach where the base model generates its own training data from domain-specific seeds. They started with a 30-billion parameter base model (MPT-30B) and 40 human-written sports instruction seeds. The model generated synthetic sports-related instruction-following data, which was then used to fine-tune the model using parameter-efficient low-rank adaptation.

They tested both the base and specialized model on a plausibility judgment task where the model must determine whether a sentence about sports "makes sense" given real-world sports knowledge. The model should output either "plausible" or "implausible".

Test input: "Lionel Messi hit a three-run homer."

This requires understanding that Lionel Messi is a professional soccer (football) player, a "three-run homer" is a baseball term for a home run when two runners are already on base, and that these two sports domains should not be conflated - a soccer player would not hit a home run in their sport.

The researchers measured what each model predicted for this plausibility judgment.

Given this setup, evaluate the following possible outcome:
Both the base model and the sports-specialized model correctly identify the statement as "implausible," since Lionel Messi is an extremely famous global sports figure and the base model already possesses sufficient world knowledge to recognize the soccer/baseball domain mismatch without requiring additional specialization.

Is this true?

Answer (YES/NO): NO